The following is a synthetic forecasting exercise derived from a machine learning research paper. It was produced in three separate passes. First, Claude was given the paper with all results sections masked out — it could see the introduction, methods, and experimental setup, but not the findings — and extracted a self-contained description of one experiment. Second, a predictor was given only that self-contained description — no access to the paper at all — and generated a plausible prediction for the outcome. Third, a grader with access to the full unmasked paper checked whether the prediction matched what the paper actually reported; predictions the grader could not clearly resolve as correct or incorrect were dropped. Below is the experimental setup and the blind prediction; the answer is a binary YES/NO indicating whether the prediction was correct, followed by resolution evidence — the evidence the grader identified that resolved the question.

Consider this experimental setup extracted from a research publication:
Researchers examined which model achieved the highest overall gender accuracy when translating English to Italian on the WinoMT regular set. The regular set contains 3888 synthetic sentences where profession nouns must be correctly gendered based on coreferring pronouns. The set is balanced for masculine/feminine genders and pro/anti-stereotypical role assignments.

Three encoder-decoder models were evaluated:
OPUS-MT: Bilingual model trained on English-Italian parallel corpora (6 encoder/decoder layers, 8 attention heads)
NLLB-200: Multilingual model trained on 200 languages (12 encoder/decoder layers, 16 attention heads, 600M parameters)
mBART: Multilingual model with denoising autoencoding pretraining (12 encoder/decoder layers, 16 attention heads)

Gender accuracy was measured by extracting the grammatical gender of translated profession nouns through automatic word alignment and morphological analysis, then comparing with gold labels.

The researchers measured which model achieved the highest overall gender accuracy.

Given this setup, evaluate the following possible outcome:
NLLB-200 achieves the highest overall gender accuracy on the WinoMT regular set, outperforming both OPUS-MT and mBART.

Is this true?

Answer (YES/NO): NO